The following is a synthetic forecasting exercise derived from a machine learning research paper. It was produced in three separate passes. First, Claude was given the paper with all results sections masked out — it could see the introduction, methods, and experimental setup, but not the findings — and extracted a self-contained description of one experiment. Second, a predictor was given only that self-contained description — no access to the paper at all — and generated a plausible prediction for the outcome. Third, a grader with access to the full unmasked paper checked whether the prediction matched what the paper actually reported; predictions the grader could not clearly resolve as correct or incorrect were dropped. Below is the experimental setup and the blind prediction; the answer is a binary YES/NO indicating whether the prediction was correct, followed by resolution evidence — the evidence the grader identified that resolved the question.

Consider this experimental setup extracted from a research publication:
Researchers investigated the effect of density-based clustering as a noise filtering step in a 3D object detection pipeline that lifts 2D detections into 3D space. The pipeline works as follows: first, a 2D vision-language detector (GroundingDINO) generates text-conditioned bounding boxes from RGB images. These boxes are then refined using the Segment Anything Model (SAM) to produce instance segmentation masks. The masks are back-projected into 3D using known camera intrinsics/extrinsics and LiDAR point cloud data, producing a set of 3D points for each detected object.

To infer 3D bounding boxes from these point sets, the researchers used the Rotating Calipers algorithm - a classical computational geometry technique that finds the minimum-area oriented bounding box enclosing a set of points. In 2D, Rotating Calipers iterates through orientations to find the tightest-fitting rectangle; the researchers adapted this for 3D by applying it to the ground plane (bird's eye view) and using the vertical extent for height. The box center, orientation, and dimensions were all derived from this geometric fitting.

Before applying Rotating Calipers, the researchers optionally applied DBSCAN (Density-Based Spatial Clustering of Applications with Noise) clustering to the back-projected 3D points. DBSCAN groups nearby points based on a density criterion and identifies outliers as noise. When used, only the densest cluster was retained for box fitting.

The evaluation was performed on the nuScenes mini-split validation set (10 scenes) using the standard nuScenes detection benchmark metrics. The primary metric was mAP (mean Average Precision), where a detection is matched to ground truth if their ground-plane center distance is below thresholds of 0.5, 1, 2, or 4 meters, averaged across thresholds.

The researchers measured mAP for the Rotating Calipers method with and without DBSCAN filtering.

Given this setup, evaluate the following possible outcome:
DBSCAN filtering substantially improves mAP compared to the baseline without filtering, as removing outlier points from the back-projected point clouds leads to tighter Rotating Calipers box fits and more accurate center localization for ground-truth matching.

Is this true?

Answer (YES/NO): YES